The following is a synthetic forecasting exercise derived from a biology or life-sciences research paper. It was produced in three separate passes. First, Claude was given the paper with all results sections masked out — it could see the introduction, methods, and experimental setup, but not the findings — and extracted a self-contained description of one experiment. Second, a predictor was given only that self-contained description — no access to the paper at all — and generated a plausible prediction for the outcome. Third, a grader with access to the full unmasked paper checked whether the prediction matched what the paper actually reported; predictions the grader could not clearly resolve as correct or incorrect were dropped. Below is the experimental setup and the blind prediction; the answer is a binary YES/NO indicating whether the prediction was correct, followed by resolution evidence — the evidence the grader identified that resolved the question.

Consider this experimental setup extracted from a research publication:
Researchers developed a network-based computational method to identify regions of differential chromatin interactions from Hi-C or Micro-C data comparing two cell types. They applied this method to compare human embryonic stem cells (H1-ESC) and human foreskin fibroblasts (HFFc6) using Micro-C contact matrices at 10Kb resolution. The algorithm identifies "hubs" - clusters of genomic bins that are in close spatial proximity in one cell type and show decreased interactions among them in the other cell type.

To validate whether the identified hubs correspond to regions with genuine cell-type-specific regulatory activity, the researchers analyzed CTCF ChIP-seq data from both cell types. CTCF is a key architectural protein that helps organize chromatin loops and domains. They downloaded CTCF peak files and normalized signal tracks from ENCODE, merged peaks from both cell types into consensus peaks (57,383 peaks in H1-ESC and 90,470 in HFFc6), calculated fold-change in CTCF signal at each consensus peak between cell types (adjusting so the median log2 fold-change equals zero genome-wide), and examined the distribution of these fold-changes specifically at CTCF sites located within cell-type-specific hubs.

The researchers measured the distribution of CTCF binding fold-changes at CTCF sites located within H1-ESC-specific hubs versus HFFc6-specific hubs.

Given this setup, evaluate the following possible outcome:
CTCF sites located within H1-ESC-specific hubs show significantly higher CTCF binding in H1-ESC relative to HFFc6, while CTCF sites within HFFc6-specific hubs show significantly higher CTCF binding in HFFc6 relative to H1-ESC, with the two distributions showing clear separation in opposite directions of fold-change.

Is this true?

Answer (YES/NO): YES